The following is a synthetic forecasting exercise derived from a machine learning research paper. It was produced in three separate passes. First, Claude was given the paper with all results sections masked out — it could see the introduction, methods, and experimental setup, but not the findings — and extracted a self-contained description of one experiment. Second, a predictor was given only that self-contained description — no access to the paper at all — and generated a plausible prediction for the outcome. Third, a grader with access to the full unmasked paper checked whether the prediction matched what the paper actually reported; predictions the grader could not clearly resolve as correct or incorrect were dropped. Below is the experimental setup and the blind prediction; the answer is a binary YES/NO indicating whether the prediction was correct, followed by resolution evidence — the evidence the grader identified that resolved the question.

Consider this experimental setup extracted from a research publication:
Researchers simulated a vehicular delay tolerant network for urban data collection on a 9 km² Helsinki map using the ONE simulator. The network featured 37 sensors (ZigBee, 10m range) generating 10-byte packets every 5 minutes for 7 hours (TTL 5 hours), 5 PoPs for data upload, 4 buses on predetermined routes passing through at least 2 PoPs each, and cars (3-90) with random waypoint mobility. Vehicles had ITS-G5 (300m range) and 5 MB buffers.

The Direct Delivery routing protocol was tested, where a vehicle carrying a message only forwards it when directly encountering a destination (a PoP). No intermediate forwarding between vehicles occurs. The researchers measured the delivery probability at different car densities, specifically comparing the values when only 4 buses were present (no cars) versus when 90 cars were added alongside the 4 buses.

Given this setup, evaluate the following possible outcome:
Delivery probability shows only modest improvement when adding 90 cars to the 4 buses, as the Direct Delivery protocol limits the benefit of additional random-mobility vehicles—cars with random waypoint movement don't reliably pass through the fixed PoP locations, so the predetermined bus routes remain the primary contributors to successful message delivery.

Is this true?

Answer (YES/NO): NO